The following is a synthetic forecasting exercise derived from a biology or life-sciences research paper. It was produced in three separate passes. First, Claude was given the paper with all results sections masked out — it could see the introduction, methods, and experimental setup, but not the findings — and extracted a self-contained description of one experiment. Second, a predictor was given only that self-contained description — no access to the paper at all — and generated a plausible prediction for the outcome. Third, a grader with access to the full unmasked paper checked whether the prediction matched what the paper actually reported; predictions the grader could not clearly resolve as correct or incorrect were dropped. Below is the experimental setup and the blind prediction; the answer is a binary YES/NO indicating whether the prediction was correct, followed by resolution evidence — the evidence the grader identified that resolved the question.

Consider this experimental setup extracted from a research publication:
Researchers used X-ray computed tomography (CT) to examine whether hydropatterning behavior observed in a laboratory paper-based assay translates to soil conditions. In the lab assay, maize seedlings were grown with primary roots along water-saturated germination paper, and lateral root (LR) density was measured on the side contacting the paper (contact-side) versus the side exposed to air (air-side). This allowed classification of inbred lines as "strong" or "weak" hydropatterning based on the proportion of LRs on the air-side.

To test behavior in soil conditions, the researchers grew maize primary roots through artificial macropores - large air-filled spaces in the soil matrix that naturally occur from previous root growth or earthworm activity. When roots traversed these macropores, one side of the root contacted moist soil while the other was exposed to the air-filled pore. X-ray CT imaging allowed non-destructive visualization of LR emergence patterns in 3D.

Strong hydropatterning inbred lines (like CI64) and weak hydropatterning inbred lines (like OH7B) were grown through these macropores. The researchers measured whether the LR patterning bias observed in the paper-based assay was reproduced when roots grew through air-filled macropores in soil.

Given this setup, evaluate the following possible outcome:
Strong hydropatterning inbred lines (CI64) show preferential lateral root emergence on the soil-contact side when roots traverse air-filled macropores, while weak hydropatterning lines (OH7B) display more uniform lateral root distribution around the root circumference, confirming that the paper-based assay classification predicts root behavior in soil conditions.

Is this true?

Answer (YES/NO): YES